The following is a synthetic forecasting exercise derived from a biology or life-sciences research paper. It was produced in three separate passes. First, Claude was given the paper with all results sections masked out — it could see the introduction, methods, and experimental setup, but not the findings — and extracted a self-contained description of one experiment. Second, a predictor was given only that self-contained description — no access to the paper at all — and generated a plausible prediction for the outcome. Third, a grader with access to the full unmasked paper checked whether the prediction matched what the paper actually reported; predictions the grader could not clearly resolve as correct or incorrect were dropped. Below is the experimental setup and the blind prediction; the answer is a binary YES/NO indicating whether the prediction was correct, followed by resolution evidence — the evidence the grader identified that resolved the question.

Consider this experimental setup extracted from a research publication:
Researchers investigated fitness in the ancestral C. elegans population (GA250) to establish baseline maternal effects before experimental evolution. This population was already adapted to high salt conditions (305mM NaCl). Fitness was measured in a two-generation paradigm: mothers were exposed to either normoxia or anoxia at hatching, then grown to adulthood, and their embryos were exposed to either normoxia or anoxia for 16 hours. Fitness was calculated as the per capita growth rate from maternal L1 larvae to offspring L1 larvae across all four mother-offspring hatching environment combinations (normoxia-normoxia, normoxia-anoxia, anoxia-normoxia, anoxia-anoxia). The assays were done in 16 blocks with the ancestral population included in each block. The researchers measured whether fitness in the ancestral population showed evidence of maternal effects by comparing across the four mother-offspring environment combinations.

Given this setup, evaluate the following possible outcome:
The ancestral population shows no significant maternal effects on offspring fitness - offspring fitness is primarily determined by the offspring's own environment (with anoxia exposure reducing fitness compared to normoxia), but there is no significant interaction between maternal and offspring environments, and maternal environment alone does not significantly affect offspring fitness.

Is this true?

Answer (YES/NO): YES